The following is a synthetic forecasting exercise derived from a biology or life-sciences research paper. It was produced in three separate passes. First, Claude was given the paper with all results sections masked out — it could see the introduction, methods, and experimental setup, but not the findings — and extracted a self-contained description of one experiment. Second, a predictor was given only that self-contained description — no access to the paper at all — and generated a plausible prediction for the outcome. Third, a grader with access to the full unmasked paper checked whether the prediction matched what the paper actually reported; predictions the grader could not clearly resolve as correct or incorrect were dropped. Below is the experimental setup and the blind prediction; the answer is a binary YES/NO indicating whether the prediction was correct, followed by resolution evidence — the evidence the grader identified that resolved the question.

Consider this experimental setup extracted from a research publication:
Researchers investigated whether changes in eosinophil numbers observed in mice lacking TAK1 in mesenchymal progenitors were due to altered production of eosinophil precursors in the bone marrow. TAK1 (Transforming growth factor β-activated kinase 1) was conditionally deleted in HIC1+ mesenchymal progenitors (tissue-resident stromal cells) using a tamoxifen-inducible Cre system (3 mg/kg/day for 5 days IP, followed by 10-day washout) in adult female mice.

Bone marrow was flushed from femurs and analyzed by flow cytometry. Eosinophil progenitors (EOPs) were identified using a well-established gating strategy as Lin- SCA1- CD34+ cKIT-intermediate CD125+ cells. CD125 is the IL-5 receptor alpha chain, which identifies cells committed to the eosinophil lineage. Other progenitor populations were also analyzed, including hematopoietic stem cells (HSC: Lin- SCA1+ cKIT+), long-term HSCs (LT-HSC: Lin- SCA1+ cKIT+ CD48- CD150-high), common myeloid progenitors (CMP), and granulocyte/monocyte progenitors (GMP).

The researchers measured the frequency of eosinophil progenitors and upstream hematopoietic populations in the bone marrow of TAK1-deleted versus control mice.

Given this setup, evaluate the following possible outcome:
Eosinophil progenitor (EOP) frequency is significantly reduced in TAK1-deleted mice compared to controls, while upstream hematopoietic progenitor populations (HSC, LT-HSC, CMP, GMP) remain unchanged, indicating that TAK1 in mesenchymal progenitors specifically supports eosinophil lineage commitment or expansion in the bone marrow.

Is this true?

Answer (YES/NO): NO